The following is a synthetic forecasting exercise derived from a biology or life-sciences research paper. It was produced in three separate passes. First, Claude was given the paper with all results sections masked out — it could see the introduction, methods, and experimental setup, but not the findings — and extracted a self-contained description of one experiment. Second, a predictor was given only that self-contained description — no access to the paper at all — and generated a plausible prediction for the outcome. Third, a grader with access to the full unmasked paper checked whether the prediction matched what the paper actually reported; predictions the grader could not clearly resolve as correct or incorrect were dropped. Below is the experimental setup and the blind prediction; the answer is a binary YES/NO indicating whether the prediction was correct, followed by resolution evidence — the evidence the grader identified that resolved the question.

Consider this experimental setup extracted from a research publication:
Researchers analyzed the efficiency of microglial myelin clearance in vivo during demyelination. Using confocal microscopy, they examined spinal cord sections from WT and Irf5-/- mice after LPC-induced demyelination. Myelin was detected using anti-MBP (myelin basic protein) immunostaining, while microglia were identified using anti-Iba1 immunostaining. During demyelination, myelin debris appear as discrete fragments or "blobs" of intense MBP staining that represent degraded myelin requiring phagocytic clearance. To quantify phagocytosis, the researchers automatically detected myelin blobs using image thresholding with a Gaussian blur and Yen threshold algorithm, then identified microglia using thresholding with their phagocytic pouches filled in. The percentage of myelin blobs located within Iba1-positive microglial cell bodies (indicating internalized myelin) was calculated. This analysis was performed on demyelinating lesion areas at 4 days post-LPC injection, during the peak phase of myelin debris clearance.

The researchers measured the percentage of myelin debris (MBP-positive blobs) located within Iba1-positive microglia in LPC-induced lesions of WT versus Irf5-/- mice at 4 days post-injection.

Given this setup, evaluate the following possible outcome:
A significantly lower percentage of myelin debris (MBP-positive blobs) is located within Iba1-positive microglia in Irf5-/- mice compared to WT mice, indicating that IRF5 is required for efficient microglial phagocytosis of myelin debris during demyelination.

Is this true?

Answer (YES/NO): NO